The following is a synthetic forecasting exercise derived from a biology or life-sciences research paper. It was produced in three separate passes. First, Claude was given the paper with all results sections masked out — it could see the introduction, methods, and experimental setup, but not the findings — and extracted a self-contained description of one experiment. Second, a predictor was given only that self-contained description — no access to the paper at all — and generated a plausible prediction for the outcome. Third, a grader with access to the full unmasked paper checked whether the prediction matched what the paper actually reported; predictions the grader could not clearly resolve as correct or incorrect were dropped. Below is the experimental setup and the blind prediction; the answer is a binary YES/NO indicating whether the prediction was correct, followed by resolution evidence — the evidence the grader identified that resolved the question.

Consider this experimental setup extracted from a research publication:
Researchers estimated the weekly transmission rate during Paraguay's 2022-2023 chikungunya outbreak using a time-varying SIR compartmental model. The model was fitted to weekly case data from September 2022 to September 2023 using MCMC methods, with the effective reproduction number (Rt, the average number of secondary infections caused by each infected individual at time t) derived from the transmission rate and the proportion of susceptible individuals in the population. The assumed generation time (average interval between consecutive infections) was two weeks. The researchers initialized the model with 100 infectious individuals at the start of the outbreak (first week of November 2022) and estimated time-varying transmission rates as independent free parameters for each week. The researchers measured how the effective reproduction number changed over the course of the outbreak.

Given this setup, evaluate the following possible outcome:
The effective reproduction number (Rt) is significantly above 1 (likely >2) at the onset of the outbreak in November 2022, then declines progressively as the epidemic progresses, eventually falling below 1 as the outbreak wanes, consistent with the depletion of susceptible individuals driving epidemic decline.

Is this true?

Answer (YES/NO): NO